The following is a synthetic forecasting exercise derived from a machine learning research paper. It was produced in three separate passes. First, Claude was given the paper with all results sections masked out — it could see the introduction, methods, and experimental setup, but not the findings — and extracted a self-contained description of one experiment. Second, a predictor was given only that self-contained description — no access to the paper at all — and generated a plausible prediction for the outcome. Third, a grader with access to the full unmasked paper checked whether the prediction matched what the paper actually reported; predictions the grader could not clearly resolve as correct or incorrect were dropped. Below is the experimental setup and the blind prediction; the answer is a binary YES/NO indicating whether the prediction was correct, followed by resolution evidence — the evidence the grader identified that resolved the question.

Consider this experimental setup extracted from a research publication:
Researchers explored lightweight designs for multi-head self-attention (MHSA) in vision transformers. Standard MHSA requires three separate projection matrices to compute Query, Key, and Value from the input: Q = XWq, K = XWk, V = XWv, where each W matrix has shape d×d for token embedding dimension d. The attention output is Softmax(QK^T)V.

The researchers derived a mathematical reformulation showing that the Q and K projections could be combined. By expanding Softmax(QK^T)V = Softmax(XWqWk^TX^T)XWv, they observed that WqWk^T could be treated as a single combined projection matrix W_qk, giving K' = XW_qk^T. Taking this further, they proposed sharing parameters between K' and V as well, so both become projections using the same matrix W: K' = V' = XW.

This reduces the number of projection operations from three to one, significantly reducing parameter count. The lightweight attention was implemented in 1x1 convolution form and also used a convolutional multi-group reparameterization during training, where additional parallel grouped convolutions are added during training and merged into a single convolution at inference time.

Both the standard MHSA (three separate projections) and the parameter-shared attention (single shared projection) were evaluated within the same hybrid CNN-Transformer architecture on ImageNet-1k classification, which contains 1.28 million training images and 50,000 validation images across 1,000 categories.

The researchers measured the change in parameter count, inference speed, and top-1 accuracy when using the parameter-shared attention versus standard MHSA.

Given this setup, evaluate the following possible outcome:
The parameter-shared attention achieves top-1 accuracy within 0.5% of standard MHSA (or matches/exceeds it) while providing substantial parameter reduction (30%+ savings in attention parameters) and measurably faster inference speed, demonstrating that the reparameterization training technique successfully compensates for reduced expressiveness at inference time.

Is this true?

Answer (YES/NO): NO